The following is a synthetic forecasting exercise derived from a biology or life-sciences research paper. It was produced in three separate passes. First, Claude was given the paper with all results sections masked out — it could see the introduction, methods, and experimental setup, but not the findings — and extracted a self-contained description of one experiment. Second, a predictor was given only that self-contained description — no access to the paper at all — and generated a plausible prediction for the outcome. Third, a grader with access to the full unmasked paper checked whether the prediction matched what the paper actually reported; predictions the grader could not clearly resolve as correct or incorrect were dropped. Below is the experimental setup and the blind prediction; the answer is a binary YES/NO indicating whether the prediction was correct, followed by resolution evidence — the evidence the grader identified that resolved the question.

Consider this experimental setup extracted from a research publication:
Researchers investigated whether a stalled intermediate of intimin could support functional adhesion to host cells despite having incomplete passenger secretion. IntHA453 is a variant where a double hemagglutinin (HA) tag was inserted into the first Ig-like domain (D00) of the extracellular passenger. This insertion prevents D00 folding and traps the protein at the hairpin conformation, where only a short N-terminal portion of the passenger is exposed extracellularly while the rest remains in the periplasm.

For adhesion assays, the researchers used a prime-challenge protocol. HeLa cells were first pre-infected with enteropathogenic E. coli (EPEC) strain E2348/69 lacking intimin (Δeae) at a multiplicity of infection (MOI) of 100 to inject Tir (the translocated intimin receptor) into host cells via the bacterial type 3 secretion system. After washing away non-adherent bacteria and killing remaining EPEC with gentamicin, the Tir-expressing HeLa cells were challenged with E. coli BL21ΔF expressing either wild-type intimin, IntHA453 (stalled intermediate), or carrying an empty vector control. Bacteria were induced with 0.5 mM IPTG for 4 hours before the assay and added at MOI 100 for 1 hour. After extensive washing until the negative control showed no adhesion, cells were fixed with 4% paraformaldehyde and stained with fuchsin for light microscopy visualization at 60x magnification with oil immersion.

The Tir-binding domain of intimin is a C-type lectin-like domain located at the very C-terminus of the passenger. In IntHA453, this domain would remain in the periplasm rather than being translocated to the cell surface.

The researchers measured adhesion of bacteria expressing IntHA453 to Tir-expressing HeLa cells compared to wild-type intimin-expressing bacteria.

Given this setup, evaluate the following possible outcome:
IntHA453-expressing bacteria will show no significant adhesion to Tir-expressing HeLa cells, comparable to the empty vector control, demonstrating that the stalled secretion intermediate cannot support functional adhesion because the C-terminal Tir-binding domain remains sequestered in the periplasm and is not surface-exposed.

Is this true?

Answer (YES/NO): YES